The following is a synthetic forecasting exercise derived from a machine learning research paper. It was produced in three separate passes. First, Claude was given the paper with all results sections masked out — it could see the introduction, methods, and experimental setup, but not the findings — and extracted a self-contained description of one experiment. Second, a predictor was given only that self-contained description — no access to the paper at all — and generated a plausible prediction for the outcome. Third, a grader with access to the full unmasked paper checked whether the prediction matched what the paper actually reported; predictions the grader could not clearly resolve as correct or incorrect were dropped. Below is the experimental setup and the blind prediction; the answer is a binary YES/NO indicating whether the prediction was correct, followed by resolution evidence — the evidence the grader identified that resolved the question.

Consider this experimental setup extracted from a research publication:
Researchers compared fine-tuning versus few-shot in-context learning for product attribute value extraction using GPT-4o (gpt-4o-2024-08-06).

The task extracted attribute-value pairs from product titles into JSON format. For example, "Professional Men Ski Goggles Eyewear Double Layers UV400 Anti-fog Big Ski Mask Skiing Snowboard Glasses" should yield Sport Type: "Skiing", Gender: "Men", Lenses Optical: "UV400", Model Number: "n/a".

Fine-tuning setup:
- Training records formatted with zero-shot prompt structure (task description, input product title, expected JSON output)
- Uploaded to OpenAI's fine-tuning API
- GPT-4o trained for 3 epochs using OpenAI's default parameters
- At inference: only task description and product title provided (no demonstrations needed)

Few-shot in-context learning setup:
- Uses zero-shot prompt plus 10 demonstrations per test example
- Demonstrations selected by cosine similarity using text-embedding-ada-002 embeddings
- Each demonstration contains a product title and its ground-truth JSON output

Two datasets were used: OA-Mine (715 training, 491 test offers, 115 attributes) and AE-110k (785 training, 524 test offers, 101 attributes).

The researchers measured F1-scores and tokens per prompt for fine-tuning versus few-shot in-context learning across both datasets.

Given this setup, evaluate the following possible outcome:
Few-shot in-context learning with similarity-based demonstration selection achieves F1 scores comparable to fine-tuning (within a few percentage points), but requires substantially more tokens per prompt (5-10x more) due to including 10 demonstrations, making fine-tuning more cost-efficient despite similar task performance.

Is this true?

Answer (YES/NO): YES